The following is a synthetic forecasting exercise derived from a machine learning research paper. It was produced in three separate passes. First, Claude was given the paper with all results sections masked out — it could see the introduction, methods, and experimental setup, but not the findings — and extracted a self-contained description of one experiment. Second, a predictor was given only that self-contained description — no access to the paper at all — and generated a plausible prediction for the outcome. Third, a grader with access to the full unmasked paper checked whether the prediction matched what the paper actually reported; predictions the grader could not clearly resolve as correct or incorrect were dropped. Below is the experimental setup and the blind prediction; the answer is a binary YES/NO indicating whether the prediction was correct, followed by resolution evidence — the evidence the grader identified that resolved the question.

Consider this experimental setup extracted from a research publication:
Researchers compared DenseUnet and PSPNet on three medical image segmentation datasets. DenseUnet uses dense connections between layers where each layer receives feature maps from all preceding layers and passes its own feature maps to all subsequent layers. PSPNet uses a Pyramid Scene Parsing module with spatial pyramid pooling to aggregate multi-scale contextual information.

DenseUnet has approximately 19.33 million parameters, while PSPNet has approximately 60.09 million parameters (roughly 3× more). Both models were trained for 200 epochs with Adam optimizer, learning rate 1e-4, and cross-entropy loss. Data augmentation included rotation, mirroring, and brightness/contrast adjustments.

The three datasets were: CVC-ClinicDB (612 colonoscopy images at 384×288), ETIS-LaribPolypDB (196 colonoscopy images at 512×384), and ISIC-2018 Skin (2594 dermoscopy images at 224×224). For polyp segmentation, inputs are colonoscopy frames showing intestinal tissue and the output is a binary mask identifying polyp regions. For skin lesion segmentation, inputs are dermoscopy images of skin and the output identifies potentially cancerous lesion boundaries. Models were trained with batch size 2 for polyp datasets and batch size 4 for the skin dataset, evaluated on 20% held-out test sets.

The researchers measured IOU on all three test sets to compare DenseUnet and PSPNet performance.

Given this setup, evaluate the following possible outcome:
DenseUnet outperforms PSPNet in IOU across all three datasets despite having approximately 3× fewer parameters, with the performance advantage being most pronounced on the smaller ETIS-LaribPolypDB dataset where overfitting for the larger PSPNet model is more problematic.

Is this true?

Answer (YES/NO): NO